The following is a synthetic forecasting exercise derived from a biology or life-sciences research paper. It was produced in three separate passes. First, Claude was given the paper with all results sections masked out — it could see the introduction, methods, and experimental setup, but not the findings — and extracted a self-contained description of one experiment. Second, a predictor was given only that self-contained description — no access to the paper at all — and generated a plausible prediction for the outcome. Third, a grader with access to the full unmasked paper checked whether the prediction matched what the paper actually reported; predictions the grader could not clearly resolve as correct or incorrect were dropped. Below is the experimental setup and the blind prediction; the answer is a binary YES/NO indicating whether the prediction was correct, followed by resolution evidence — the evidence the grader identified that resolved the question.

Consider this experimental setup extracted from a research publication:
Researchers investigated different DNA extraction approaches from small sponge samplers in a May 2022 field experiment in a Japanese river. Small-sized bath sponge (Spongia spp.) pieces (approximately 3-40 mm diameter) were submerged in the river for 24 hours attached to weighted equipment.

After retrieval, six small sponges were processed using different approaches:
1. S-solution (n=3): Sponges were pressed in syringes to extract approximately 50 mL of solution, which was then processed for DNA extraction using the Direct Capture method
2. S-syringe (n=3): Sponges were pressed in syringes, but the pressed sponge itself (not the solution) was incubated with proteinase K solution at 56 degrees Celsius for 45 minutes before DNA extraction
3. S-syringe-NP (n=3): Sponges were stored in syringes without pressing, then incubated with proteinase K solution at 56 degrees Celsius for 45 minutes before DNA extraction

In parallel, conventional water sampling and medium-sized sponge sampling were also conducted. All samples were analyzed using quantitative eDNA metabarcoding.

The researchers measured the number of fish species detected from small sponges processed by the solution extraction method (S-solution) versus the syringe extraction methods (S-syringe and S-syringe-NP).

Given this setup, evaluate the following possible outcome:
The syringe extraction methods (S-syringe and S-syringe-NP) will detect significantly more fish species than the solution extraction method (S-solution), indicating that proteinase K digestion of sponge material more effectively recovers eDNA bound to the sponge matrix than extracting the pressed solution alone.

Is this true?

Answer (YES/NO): NO